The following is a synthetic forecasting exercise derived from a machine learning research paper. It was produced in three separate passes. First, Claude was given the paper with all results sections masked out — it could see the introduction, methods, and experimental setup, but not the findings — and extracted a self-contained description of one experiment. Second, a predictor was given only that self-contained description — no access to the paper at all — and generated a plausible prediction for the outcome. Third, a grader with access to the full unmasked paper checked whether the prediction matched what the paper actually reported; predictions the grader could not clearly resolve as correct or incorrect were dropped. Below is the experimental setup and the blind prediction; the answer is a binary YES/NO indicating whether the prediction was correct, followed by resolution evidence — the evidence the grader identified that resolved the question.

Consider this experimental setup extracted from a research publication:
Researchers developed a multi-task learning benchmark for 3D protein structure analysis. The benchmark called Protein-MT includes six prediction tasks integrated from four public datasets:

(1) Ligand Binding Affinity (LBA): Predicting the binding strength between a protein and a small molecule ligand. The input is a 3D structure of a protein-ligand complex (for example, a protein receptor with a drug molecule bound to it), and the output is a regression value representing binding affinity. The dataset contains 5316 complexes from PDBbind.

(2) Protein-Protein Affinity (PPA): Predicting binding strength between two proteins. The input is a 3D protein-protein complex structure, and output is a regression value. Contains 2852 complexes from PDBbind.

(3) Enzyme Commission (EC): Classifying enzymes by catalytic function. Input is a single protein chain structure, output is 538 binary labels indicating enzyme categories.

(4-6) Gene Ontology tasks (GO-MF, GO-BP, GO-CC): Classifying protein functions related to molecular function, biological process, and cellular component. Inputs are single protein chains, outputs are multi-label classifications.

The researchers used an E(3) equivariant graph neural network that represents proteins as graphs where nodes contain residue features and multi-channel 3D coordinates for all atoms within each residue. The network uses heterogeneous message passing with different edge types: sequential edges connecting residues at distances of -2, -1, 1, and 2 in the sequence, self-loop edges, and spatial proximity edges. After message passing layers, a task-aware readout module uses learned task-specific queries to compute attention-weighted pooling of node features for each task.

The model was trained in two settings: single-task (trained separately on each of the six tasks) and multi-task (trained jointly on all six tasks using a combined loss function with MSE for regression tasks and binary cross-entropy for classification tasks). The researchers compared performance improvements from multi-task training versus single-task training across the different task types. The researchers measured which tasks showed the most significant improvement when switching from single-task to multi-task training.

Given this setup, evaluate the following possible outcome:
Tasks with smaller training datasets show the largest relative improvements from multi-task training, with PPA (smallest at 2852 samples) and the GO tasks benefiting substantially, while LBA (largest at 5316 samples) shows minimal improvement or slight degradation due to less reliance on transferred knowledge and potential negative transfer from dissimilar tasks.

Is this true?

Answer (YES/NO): NO